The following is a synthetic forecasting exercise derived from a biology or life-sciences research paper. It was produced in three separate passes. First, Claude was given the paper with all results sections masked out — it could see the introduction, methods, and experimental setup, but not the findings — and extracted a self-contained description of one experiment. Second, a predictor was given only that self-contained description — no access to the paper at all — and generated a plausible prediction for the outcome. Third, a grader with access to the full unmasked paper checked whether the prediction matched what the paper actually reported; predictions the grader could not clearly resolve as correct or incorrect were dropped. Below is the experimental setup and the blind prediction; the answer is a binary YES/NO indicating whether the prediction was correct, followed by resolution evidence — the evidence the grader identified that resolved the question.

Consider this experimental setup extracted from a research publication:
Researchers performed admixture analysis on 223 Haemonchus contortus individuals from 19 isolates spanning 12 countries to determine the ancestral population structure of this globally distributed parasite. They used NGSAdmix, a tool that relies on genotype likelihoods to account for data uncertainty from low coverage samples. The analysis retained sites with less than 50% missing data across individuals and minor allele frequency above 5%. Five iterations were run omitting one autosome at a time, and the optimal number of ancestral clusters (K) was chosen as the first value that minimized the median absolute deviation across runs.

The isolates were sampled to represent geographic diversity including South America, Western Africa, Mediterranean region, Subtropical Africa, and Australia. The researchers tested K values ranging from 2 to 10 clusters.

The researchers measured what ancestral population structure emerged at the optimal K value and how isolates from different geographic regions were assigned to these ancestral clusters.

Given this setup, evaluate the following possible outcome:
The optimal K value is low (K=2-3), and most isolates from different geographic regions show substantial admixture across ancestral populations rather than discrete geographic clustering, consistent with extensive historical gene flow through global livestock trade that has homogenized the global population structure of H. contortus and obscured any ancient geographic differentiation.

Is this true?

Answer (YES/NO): NO